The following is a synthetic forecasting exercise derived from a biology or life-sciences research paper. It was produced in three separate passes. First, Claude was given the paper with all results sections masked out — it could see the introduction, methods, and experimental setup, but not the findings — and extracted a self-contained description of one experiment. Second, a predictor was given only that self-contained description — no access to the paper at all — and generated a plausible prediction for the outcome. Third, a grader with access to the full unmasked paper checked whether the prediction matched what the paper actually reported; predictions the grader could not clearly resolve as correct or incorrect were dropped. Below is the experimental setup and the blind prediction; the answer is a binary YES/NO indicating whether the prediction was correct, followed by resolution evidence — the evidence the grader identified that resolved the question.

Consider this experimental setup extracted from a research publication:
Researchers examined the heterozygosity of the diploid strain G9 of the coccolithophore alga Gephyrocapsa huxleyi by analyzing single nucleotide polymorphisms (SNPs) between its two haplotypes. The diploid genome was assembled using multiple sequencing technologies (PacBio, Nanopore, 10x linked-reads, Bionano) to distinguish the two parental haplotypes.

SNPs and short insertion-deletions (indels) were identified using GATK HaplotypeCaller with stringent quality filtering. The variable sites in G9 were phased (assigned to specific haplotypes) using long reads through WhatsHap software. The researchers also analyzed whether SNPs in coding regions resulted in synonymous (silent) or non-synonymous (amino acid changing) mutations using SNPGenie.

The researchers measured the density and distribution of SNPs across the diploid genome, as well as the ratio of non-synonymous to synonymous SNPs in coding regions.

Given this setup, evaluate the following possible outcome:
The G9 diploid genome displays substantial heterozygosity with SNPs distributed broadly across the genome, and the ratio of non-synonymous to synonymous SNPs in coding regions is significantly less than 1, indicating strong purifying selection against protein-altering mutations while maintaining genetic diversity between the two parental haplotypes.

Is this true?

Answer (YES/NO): NO